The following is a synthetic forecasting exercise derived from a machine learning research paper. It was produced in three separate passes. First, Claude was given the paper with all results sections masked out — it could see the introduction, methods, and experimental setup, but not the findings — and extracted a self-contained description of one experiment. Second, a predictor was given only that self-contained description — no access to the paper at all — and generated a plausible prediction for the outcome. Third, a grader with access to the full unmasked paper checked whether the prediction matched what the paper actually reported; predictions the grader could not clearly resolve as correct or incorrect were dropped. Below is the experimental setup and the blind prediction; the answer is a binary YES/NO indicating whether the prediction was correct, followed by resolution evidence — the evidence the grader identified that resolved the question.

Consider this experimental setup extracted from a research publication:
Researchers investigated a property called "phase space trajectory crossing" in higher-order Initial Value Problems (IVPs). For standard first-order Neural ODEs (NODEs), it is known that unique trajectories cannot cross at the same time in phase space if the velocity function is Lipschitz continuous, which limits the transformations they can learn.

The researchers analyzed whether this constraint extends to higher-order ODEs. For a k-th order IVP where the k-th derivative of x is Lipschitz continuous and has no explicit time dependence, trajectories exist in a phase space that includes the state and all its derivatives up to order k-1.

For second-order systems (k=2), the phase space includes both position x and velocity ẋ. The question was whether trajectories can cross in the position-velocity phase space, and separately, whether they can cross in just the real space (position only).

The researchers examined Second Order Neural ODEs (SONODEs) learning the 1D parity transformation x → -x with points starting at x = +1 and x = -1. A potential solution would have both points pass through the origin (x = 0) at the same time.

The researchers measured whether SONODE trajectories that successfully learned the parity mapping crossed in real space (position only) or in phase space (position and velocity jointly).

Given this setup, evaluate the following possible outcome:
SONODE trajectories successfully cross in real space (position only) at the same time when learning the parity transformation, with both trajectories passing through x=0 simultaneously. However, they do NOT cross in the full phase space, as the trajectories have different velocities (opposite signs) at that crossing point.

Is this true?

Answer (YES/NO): YES